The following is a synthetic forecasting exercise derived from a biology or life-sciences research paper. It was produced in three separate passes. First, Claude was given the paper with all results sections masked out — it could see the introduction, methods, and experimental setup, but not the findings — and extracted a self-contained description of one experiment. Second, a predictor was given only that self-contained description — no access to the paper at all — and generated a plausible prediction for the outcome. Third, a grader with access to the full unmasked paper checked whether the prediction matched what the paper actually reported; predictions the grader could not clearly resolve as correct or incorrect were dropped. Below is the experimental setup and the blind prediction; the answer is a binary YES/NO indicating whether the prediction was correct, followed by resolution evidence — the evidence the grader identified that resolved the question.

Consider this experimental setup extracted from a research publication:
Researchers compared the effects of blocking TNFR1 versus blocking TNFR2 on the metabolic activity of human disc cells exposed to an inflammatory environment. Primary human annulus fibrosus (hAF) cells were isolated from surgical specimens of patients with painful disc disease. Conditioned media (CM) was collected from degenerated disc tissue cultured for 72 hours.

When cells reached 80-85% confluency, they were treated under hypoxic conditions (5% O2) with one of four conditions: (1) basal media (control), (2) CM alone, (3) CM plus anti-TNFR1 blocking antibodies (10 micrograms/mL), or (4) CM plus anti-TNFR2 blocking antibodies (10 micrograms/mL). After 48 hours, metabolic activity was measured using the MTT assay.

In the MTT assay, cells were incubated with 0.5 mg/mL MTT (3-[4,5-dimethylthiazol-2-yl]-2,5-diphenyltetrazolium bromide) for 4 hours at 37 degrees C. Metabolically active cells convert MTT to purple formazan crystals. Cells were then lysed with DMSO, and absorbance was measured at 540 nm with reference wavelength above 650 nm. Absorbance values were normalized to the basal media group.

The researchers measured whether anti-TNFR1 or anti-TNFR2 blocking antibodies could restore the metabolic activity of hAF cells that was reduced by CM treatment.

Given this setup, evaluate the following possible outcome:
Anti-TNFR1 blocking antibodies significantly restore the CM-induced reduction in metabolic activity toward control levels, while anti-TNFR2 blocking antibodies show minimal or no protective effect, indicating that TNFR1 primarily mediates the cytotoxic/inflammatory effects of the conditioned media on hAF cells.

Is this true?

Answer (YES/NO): YES